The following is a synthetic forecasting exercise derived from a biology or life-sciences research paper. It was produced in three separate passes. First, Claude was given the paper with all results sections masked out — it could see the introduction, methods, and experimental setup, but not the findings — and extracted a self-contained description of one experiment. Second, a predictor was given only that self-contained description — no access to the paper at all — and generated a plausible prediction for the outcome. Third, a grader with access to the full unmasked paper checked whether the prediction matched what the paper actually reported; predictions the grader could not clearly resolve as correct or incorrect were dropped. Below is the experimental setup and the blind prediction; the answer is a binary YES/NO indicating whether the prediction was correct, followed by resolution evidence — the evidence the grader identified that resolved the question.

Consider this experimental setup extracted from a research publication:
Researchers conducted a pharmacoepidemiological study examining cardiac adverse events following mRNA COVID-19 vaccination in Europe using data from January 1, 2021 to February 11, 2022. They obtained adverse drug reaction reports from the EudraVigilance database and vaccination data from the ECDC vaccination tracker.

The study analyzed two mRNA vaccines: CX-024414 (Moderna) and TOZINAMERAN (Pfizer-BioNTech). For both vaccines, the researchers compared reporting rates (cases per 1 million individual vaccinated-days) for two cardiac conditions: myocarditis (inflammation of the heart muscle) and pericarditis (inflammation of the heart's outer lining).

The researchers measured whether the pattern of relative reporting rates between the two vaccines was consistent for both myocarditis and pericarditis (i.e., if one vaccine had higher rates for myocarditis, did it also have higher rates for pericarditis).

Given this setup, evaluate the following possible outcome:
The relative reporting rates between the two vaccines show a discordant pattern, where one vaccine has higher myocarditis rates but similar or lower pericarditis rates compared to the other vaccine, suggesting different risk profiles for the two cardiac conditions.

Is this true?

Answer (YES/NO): NO